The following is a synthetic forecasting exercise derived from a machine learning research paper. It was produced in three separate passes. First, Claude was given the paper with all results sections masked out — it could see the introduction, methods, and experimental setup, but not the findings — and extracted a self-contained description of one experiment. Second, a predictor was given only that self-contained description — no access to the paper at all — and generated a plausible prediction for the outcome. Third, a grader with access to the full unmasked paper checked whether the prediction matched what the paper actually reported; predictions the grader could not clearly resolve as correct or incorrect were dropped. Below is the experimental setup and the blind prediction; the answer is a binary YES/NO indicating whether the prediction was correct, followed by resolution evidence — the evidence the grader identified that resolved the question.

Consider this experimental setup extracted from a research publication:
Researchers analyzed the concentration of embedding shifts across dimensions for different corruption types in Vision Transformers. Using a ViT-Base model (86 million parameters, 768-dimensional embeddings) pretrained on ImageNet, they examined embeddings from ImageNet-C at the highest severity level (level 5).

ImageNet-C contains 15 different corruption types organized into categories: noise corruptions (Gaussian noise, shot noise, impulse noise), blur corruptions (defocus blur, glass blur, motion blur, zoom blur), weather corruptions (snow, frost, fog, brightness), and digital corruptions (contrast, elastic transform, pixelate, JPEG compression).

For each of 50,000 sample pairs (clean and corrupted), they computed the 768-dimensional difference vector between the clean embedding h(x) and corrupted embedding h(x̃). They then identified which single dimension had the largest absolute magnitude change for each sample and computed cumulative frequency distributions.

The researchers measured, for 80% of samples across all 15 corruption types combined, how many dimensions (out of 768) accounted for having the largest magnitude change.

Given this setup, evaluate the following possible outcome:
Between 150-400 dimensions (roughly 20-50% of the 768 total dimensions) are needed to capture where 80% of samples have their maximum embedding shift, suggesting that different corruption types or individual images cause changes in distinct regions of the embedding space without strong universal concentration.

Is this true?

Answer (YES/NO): NO